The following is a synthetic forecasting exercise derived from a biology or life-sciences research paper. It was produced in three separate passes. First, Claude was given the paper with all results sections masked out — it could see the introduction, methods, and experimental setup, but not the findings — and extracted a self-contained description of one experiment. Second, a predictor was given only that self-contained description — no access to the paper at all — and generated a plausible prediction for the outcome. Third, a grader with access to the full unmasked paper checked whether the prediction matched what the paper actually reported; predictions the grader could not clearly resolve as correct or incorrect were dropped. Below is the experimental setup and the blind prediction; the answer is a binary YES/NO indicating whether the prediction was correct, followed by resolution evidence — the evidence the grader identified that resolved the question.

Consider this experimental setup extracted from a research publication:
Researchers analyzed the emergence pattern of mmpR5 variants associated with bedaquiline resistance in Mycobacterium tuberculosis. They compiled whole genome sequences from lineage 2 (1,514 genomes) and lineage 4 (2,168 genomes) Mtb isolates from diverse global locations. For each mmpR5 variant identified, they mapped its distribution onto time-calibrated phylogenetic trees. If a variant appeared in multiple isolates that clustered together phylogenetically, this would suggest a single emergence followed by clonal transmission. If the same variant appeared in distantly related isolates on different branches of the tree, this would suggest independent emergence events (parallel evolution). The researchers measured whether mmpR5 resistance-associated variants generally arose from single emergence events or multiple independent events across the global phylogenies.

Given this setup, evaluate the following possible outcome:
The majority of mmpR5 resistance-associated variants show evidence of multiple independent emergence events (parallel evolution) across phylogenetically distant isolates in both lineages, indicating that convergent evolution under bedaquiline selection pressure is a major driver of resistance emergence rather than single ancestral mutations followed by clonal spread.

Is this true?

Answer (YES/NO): NO